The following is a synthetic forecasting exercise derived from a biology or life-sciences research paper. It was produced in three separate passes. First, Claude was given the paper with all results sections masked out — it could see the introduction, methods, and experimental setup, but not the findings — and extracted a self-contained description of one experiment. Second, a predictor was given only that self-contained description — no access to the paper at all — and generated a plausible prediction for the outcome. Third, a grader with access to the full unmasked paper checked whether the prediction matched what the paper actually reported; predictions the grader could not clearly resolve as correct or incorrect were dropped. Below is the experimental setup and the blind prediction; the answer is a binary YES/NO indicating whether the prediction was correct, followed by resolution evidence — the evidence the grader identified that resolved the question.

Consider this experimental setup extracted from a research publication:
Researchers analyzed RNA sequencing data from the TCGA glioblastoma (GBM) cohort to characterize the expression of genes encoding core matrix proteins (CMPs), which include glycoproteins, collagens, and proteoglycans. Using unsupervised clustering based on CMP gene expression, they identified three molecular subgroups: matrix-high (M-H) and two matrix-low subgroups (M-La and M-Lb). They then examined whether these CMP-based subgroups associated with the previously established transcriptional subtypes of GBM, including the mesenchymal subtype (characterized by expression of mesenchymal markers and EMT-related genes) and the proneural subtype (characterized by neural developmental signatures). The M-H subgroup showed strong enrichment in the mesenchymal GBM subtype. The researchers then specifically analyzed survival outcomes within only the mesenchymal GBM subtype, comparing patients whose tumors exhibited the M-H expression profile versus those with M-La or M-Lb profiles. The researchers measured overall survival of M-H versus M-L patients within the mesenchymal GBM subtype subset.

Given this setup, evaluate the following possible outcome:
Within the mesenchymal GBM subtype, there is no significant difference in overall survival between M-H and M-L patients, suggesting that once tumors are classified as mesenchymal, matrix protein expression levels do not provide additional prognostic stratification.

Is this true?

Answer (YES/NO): NO